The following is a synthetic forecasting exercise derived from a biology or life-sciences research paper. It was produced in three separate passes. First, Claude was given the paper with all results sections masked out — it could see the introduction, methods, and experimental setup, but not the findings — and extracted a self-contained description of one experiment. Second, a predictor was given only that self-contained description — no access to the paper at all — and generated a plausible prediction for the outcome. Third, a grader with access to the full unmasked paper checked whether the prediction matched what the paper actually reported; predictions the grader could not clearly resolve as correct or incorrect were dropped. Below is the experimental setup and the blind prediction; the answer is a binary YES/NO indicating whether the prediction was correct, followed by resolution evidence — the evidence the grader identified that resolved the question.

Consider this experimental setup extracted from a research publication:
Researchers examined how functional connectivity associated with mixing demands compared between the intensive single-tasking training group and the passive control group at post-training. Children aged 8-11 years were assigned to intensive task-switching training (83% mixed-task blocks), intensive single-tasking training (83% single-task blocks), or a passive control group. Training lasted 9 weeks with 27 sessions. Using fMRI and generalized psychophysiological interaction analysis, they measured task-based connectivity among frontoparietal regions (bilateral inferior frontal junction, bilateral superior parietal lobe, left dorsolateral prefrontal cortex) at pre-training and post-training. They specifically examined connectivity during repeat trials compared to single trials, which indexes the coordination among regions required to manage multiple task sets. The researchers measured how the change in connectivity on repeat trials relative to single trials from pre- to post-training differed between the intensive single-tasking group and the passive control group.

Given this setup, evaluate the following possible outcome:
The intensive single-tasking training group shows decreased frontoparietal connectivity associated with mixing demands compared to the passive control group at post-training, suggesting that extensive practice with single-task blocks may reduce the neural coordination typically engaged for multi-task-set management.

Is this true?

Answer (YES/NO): YES